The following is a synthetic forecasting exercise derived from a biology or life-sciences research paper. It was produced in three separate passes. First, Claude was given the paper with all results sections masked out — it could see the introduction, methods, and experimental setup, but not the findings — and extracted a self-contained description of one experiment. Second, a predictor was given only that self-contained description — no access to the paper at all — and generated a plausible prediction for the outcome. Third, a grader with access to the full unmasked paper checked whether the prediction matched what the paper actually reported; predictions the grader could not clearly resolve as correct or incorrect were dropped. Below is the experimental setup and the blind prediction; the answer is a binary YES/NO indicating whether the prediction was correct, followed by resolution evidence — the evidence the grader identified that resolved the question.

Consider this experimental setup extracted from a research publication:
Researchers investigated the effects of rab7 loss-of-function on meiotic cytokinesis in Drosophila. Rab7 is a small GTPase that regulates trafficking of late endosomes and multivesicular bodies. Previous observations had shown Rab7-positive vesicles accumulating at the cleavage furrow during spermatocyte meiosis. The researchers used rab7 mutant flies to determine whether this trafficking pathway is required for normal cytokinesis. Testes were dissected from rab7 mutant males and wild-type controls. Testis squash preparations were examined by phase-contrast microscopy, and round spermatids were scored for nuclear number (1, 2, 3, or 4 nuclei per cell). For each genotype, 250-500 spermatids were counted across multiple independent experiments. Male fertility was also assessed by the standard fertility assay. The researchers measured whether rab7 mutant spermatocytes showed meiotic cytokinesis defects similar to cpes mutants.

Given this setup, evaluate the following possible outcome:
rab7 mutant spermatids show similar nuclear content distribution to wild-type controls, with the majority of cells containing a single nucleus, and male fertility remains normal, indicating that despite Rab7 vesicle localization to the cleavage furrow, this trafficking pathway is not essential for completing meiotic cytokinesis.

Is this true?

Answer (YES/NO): NO